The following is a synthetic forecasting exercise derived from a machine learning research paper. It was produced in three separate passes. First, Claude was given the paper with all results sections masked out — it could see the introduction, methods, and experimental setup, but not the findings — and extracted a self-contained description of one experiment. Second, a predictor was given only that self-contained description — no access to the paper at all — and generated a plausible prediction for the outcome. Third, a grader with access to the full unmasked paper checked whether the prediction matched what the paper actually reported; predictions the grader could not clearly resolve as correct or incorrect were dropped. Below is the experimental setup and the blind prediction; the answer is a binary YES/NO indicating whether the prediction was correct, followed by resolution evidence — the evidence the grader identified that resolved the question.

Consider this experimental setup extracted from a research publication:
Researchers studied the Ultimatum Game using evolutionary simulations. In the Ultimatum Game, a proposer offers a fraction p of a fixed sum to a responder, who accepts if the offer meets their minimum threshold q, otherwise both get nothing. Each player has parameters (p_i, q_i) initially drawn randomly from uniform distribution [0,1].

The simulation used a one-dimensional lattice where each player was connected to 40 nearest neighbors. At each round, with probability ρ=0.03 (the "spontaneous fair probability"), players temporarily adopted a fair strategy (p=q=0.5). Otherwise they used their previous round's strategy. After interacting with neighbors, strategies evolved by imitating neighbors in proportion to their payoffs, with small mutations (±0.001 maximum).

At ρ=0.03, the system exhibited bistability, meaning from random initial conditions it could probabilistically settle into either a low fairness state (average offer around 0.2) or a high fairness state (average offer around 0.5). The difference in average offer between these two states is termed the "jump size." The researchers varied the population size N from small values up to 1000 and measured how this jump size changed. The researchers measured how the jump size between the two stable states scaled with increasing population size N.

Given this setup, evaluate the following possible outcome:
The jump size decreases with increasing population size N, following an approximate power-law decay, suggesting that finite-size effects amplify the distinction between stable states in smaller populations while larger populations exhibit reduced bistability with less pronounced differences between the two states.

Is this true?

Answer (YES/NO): NO